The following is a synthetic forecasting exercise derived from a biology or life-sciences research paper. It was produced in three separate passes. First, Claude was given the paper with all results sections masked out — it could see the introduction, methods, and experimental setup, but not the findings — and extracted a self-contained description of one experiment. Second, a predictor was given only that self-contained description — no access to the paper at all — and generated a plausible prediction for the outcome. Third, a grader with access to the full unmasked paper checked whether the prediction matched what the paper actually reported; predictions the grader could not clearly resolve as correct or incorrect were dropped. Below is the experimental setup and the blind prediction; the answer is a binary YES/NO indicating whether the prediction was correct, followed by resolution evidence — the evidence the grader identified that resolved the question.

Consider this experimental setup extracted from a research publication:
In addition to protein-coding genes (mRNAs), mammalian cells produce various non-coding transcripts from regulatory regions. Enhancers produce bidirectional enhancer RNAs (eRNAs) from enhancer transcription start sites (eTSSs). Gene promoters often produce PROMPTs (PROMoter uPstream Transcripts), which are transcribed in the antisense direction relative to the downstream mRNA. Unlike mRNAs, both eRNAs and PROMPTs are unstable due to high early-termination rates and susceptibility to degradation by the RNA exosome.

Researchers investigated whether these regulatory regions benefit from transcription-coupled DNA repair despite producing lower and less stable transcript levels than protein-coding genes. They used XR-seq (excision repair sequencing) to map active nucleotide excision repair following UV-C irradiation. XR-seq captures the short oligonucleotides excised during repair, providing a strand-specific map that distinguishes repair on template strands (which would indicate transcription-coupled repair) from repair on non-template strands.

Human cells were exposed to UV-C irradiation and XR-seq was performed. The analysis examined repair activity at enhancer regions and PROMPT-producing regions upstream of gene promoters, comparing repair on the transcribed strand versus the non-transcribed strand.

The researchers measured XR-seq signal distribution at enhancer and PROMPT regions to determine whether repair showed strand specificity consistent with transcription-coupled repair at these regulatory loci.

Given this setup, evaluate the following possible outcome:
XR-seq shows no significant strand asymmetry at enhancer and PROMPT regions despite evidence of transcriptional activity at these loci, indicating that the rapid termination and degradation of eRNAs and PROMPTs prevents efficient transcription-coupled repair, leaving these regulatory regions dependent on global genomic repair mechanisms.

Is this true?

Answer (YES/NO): NO